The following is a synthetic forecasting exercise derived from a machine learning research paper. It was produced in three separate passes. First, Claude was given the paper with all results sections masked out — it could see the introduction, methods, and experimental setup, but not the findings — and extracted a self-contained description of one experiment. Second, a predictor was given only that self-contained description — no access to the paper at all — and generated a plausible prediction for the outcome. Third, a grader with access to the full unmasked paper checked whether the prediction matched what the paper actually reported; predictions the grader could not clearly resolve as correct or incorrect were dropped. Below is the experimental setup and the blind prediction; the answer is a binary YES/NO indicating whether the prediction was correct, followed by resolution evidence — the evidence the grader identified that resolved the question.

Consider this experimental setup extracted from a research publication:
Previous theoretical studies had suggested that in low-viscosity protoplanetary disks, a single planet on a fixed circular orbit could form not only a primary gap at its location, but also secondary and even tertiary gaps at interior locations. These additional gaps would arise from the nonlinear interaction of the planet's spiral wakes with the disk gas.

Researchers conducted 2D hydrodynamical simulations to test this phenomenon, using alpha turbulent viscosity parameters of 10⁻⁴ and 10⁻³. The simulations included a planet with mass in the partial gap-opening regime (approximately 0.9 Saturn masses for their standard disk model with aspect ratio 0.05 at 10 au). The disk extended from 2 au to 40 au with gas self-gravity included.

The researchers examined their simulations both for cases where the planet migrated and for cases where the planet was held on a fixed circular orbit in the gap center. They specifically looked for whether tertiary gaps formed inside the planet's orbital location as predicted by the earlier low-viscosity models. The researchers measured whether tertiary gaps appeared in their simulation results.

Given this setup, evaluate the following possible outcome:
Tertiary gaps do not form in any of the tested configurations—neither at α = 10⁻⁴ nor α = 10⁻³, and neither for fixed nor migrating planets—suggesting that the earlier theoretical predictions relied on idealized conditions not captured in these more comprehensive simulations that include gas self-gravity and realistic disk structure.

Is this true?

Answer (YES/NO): YES